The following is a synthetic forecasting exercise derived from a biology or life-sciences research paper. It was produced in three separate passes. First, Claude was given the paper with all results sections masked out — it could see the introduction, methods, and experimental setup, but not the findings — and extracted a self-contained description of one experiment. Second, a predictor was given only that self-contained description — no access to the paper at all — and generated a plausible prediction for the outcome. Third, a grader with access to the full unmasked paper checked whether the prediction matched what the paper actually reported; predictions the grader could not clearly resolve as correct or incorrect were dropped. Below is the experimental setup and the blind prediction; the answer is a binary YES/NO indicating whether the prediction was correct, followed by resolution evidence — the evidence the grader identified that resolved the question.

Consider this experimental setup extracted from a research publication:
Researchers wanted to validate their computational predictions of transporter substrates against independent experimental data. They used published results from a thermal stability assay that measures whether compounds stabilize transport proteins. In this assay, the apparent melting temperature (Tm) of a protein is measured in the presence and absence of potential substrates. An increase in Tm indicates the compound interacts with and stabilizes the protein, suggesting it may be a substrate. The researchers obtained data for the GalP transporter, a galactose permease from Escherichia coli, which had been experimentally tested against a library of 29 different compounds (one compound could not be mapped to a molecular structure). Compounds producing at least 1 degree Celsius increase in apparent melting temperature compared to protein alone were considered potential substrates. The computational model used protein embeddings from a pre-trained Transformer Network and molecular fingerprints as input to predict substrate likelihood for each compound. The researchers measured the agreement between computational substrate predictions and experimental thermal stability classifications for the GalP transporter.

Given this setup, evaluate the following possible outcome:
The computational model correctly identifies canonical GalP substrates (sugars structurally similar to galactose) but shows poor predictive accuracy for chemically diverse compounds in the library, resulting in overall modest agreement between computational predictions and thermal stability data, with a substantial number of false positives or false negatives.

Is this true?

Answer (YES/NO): NO